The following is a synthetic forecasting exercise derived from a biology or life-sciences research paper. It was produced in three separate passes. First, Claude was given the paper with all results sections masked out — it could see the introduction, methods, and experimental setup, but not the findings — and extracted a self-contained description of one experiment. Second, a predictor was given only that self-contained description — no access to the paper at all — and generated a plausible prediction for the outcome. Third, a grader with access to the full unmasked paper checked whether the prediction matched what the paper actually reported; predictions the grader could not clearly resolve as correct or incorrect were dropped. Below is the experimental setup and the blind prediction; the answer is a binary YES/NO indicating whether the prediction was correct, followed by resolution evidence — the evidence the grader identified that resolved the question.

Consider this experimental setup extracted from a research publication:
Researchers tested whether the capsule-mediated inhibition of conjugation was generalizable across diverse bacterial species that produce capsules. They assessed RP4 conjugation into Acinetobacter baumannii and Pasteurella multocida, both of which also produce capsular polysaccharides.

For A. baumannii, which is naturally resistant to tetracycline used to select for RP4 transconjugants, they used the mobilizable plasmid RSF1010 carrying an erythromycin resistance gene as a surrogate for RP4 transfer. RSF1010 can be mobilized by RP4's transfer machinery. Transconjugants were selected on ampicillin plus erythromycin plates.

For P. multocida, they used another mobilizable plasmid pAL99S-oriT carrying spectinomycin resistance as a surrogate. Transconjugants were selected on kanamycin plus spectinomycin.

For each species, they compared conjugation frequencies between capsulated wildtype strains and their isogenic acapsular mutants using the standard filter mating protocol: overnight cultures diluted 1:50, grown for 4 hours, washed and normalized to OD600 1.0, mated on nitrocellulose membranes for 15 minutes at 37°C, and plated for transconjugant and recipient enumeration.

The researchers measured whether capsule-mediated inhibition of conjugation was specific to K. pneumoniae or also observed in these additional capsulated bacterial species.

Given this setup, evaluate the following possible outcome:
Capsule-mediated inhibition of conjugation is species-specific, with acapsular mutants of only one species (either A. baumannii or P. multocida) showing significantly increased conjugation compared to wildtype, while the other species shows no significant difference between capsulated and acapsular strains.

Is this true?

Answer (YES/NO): NO